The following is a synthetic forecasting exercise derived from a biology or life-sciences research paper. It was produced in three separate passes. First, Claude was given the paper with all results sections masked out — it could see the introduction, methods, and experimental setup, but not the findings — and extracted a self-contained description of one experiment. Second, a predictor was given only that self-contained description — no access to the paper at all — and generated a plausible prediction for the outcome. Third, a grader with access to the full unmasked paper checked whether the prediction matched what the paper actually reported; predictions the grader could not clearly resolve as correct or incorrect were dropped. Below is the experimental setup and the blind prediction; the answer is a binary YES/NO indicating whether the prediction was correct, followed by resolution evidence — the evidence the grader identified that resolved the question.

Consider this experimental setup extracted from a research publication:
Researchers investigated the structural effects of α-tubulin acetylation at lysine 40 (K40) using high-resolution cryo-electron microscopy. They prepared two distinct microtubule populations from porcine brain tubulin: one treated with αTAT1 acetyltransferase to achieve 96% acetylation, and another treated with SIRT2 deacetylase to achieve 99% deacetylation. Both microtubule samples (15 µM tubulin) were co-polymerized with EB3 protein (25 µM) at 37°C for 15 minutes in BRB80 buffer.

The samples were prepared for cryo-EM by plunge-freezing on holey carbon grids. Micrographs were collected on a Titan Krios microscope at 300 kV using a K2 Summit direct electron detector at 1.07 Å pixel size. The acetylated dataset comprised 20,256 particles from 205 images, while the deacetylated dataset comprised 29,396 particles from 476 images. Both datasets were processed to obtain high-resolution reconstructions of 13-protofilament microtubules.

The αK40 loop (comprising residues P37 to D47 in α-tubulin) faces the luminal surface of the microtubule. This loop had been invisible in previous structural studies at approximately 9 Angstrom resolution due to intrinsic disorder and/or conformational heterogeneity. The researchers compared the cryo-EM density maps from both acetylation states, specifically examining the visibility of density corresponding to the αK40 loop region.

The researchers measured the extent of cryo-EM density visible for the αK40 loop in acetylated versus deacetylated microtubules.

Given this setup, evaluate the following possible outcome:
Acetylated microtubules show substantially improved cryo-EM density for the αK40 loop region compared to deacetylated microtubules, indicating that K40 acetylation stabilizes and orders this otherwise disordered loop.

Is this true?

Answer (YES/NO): YES